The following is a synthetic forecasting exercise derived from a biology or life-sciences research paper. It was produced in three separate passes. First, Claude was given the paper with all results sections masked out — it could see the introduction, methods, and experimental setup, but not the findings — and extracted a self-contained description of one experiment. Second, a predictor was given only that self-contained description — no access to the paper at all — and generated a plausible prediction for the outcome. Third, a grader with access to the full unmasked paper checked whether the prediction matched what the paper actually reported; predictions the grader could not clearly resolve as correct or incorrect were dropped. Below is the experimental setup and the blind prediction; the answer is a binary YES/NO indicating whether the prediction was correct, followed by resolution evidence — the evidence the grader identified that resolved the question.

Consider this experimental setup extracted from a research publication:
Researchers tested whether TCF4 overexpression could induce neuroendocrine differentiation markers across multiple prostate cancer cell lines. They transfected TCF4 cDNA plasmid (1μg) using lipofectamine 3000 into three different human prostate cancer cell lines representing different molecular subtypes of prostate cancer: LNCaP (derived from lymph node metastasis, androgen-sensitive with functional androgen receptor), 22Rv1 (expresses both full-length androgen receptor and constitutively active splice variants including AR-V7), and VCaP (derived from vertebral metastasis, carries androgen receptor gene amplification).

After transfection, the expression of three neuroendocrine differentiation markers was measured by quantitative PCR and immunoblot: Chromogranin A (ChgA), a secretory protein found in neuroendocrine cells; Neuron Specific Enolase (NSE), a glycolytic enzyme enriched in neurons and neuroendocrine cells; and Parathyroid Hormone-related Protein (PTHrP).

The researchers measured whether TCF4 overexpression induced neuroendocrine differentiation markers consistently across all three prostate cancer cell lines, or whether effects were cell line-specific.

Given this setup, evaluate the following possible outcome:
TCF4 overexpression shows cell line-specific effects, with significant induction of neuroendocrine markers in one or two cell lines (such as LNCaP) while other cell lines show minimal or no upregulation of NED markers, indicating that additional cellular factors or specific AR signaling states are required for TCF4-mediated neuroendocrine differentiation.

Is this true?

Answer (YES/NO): NO